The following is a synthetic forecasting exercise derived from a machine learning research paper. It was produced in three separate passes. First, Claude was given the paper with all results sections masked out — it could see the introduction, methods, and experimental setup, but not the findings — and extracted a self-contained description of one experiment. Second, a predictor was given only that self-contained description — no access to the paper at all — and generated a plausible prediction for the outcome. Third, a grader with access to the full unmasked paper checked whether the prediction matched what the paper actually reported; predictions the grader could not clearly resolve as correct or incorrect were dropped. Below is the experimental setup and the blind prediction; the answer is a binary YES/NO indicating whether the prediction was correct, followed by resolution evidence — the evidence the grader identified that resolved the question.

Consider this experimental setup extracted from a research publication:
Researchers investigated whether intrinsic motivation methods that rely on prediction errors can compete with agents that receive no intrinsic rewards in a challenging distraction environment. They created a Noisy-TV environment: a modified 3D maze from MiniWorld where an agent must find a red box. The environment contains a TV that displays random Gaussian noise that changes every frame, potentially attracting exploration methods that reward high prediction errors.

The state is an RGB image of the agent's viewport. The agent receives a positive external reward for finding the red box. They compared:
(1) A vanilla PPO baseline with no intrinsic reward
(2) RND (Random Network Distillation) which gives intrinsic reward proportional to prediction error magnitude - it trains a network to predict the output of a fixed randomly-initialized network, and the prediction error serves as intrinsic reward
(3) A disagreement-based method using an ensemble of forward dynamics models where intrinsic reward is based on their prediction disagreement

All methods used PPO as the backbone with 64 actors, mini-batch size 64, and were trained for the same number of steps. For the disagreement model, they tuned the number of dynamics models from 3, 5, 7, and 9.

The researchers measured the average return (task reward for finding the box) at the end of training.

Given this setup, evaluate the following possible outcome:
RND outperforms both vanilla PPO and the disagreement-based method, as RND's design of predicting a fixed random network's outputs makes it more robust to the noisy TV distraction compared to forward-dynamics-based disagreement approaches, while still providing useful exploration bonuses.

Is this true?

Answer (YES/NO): NO